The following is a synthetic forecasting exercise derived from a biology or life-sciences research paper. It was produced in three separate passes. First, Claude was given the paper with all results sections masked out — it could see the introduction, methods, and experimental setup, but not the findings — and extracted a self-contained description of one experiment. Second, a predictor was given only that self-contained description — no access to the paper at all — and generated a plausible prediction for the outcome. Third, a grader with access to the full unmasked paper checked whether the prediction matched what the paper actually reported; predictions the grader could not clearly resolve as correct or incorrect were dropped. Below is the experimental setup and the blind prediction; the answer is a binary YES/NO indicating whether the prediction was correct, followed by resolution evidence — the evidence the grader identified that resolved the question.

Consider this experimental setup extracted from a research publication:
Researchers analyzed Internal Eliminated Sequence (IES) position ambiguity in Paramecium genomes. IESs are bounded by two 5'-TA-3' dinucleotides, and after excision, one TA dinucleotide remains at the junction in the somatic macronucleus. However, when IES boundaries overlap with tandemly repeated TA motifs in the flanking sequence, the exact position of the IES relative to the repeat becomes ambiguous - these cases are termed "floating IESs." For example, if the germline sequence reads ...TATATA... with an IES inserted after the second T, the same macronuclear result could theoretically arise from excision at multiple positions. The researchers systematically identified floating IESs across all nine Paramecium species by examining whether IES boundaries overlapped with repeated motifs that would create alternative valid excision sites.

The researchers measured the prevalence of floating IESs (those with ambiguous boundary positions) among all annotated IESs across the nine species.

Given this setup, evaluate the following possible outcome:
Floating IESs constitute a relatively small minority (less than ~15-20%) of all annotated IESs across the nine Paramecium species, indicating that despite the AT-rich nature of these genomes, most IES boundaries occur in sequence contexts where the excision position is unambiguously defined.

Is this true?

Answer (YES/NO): YES